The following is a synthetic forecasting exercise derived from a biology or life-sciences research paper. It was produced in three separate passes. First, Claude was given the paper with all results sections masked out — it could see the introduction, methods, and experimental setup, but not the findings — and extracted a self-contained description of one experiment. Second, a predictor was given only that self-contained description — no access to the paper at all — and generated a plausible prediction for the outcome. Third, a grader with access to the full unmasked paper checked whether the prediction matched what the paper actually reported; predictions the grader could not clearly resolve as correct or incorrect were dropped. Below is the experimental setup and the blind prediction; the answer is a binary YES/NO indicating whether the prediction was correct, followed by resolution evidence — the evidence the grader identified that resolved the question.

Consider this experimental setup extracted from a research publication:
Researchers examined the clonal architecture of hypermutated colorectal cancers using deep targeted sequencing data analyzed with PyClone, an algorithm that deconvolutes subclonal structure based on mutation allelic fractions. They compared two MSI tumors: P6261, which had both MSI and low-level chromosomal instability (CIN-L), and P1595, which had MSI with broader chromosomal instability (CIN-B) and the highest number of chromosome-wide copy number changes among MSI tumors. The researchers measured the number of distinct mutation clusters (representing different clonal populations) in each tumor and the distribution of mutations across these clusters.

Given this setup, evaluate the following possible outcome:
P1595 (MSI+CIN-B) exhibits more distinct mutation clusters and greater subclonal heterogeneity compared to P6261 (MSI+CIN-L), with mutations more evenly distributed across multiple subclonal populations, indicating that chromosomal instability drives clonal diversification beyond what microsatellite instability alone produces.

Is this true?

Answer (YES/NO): YES